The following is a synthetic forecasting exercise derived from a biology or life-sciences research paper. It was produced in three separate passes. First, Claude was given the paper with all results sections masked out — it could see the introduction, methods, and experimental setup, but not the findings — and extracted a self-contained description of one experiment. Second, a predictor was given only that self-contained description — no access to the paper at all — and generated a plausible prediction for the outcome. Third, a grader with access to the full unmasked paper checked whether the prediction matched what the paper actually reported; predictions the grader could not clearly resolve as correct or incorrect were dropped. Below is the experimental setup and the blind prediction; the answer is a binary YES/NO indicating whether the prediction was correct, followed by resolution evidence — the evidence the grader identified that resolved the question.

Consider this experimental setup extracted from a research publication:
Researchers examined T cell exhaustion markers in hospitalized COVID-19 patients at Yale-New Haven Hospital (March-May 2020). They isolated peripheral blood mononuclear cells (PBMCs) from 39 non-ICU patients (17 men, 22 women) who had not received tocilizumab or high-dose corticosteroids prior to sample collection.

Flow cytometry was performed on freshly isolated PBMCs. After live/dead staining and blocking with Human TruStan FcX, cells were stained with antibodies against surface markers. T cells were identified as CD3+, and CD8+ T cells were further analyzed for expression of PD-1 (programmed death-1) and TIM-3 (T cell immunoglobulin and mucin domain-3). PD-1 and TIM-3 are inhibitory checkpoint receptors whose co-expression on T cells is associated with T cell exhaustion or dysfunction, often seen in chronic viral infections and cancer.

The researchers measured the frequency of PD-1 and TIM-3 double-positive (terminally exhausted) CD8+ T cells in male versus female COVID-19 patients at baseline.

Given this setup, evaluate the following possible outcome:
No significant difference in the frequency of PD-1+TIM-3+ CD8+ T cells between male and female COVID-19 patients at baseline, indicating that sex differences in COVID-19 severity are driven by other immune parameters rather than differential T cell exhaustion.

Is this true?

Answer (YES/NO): NO